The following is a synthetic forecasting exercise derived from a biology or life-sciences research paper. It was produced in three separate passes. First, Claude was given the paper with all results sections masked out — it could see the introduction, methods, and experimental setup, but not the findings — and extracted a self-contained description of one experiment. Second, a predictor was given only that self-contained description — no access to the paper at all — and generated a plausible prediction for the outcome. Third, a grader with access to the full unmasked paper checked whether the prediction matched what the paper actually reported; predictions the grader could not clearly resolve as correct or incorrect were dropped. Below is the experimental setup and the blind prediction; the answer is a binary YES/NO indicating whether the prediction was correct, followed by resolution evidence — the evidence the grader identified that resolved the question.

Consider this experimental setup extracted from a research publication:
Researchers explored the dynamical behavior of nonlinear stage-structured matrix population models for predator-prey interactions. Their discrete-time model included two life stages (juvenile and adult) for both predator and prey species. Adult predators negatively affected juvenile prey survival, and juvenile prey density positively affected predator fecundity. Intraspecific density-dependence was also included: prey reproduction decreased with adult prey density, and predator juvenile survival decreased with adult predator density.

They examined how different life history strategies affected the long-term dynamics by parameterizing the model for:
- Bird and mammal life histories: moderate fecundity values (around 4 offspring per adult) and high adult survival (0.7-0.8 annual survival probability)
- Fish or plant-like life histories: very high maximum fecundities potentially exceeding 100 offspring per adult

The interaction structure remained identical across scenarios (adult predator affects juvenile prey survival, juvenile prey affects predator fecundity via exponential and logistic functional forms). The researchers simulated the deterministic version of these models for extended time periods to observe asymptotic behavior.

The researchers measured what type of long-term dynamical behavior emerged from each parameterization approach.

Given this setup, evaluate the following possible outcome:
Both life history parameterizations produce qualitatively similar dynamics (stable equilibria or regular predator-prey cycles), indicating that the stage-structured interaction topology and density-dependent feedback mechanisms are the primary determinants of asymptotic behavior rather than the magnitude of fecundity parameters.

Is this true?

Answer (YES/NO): NO